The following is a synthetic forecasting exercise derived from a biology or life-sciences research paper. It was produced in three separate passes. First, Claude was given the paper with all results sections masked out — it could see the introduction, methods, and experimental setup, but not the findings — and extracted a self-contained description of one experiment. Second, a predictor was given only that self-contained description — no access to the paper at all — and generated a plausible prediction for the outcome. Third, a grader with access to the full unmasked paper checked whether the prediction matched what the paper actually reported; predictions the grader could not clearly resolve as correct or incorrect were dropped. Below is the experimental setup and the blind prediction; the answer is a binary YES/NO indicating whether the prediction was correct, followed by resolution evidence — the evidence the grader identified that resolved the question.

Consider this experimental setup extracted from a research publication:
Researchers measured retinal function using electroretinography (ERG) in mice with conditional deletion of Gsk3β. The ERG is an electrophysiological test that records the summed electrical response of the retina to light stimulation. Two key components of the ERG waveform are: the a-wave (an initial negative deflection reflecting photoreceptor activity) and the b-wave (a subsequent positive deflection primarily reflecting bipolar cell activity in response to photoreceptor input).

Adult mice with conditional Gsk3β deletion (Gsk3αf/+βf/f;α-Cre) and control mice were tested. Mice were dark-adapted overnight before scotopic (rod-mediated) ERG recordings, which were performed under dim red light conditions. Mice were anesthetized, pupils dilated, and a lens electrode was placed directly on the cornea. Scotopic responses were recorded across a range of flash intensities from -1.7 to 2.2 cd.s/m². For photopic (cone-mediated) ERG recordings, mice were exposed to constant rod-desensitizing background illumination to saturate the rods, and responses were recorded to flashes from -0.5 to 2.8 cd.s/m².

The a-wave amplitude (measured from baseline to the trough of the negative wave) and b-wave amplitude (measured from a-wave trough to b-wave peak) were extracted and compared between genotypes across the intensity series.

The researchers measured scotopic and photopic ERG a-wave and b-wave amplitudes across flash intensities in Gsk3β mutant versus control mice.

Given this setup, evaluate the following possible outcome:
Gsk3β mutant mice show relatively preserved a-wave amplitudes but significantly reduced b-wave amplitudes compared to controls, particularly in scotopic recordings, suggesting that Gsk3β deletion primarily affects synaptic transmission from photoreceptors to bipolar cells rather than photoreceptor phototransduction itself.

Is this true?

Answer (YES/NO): NO